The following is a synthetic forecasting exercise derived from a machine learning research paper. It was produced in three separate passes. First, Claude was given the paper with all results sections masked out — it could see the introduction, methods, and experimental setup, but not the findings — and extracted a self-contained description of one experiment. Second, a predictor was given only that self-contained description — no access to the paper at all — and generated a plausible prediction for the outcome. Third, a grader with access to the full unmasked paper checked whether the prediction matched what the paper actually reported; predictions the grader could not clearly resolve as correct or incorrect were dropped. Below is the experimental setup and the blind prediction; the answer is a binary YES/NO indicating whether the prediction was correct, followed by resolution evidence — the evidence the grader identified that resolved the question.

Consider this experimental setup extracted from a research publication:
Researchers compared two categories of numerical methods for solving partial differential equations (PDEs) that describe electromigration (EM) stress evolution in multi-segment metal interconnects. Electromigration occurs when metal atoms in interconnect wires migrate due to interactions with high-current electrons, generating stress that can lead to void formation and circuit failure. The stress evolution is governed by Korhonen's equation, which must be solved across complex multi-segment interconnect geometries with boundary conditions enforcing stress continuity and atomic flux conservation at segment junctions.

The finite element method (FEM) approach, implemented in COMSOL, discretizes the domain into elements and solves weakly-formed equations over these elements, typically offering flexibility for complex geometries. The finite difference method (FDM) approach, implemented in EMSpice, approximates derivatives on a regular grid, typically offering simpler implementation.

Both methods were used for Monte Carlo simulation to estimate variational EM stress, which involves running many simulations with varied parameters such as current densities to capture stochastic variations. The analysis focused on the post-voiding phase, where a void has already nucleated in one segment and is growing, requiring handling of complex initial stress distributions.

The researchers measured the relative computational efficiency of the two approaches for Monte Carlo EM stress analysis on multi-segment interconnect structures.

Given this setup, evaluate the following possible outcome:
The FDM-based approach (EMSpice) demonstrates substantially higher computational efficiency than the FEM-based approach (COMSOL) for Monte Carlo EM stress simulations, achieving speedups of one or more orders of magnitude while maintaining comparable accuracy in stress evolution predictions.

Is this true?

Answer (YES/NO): NO